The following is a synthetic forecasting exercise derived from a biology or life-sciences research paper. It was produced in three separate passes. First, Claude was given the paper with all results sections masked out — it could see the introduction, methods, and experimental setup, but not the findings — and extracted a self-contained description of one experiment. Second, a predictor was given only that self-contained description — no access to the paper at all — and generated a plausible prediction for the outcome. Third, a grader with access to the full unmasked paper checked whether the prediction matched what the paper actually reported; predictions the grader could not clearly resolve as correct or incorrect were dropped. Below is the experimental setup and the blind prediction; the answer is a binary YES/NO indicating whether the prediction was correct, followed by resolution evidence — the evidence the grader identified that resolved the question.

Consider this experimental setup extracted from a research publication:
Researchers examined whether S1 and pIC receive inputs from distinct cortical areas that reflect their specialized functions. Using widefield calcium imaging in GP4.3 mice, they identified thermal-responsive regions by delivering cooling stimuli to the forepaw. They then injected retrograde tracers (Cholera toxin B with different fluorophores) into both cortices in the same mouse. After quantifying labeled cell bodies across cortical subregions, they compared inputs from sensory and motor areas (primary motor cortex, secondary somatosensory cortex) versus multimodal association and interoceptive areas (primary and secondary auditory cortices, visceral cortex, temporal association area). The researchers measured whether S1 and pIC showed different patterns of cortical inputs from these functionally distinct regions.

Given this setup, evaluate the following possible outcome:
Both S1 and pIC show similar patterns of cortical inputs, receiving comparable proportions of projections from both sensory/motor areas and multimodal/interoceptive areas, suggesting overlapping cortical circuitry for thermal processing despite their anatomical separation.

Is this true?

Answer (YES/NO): NO